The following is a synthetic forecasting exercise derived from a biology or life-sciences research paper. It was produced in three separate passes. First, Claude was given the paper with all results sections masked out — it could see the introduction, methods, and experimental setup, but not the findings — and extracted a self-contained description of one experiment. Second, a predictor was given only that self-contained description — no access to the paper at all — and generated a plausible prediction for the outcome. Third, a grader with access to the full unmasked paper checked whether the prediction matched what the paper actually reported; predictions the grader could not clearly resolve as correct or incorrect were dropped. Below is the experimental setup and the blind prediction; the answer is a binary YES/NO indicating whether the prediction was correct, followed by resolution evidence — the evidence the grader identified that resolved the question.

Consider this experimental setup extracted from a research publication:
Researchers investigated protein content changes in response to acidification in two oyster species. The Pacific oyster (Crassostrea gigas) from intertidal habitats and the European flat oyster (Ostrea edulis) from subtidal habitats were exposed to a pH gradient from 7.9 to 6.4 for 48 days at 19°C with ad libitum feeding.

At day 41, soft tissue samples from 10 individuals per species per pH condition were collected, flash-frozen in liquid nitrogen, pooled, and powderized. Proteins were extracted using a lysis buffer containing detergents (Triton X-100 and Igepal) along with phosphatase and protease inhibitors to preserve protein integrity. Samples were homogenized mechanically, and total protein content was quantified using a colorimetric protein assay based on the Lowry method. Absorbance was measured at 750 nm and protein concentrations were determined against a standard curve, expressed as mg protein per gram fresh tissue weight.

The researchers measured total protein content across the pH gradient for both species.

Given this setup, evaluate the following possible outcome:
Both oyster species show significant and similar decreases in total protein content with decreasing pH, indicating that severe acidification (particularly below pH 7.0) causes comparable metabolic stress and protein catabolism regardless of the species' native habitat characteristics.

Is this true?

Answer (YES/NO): NO